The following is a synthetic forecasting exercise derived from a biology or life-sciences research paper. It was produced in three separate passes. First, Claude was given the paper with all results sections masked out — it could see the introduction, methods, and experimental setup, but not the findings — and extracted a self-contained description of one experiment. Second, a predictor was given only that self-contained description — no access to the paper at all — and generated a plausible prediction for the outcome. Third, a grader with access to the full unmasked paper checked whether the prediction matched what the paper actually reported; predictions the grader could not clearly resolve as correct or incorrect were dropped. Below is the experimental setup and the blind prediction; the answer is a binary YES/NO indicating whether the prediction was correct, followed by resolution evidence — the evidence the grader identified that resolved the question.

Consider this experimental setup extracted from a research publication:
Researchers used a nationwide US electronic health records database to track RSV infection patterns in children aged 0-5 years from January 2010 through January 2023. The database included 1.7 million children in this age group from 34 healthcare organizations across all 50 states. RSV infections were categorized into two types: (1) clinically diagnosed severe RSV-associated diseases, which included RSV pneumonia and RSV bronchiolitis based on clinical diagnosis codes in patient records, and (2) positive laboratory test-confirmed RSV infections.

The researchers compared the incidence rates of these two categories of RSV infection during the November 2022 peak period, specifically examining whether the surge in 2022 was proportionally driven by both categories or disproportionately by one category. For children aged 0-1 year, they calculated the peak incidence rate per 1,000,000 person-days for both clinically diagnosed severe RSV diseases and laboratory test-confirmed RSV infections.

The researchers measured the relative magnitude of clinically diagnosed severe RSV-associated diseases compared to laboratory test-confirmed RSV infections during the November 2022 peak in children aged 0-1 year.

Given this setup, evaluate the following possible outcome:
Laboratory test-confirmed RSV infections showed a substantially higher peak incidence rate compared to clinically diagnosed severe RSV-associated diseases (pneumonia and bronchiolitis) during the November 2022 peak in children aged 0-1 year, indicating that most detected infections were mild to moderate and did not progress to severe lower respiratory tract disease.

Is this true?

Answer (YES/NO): NO